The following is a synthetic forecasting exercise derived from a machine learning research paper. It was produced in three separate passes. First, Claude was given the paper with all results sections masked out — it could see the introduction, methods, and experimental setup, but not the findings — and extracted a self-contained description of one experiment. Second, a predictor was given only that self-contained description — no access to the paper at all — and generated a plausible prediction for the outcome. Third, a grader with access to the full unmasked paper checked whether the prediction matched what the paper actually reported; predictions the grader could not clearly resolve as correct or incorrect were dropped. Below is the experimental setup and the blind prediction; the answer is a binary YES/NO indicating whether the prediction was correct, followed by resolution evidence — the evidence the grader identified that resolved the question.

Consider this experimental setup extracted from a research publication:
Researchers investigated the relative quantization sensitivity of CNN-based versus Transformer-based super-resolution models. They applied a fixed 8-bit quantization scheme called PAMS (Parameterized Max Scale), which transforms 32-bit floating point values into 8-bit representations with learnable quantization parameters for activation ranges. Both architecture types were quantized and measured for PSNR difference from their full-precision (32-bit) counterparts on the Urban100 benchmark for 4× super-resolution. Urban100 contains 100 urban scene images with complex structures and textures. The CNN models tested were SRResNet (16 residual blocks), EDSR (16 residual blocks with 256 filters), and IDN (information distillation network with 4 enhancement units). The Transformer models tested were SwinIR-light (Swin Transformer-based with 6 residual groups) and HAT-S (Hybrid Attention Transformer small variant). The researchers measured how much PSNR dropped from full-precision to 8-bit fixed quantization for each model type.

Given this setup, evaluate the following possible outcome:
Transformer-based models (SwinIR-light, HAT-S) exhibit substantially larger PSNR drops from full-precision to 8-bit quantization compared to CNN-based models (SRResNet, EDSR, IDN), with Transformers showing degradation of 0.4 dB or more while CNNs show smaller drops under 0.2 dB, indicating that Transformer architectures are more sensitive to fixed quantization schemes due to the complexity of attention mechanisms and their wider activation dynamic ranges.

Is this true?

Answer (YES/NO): NO